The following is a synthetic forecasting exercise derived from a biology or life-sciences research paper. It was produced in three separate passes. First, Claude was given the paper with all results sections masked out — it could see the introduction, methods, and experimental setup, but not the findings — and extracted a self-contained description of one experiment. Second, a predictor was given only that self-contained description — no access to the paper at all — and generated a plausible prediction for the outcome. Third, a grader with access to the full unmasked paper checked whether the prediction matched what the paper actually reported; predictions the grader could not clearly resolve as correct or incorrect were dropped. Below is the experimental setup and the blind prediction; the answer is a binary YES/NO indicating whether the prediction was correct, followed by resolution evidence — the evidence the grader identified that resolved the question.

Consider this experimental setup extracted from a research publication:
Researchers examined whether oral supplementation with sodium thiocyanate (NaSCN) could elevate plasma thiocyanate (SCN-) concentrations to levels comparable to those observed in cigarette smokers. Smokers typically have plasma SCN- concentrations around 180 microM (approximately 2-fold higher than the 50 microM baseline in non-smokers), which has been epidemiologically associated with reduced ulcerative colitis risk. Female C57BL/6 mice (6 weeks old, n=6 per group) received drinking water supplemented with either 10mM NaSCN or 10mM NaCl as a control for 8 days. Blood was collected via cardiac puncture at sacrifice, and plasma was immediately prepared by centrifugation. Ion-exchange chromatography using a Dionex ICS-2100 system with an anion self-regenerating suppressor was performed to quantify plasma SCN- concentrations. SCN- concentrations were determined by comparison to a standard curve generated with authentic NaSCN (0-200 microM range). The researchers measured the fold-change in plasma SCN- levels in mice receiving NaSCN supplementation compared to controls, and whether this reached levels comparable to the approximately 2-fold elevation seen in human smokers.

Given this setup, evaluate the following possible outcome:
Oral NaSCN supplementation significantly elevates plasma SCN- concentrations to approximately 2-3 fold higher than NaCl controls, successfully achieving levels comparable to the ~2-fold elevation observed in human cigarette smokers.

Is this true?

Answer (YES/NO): YES